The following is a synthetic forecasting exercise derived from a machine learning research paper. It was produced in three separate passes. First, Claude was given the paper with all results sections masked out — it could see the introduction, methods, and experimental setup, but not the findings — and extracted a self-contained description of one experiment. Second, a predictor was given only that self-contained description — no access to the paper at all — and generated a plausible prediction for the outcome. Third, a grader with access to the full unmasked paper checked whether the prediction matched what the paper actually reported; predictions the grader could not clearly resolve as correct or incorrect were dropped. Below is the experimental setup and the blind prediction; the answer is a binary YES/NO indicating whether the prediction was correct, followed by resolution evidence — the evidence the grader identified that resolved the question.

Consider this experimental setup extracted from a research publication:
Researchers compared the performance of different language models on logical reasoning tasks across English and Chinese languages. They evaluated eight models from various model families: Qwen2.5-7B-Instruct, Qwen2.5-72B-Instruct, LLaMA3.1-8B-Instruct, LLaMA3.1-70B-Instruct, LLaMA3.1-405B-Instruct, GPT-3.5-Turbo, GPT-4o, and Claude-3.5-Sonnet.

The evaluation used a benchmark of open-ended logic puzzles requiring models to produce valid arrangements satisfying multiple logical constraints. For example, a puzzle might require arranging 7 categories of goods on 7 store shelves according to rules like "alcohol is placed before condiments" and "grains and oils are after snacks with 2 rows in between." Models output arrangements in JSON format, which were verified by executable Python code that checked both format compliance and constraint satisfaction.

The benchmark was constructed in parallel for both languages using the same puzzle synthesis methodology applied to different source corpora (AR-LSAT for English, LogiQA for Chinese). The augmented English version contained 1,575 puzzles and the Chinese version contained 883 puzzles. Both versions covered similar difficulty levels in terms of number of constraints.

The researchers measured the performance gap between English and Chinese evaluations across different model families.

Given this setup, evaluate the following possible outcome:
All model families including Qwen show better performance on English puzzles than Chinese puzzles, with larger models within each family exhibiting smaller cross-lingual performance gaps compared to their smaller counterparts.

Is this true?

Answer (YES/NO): NO